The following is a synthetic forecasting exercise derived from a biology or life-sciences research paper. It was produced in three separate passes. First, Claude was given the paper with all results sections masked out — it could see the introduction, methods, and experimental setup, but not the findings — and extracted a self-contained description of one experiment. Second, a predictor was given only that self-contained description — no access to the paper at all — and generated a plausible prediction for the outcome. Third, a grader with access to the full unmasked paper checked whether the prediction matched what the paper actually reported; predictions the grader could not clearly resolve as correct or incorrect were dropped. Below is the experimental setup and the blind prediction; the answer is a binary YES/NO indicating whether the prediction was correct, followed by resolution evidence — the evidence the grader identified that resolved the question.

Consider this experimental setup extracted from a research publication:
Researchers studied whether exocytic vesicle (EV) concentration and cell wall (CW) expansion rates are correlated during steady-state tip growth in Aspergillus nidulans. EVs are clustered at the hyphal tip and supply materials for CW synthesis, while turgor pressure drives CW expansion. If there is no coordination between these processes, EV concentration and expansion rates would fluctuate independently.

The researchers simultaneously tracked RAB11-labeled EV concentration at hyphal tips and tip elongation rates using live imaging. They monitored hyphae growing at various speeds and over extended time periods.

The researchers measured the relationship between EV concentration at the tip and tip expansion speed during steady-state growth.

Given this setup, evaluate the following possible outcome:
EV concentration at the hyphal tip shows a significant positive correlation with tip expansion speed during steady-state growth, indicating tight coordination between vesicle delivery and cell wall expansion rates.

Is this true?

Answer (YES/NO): NO